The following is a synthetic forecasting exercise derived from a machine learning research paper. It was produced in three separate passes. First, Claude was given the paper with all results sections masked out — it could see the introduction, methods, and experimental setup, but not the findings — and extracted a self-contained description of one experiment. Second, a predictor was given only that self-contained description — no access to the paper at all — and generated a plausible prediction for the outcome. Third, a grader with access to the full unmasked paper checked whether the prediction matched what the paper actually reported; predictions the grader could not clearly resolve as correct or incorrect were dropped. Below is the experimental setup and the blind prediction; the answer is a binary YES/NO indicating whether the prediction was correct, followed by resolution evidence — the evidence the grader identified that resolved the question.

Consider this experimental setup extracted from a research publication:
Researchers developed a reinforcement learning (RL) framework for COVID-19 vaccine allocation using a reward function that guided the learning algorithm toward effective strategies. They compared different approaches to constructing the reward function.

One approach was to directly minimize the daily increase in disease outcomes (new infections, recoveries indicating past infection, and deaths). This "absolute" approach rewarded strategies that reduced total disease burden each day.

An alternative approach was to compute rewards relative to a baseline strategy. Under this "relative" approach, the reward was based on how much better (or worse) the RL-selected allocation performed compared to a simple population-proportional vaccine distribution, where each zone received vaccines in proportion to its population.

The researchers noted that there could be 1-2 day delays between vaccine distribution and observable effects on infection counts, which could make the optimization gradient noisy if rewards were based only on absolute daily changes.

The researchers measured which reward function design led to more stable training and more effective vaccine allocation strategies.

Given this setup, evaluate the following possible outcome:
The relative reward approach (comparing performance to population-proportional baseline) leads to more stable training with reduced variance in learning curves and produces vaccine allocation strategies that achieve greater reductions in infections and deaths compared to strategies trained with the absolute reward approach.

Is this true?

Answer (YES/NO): YES